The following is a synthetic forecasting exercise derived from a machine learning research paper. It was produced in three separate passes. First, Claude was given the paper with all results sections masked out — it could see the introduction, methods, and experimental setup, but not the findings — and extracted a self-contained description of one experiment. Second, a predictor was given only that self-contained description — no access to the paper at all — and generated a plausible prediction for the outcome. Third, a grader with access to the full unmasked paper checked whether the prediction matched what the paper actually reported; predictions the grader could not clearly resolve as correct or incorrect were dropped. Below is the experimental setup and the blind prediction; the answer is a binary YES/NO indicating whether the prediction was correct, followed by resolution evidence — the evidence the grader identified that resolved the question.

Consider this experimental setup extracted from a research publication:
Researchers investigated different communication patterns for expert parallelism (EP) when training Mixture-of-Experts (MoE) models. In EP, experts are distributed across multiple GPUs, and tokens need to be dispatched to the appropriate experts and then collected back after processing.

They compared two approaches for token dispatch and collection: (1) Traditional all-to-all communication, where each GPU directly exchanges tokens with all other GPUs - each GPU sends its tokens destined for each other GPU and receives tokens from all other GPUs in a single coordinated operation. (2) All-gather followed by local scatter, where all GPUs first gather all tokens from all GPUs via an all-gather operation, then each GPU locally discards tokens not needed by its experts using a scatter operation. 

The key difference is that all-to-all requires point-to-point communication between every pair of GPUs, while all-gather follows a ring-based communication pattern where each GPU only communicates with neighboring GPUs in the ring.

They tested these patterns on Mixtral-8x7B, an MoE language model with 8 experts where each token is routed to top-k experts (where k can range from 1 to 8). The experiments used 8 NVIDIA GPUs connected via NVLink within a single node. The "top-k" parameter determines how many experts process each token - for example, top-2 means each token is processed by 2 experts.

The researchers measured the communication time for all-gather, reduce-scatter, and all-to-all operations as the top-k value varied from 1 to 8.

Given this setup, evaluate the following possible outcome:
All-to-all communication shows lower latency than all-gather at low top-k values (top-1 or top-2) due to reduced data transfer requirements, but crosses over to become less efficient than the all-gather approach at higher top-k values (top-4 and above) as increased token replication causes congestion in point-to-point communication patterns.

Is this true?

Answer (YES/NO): NO